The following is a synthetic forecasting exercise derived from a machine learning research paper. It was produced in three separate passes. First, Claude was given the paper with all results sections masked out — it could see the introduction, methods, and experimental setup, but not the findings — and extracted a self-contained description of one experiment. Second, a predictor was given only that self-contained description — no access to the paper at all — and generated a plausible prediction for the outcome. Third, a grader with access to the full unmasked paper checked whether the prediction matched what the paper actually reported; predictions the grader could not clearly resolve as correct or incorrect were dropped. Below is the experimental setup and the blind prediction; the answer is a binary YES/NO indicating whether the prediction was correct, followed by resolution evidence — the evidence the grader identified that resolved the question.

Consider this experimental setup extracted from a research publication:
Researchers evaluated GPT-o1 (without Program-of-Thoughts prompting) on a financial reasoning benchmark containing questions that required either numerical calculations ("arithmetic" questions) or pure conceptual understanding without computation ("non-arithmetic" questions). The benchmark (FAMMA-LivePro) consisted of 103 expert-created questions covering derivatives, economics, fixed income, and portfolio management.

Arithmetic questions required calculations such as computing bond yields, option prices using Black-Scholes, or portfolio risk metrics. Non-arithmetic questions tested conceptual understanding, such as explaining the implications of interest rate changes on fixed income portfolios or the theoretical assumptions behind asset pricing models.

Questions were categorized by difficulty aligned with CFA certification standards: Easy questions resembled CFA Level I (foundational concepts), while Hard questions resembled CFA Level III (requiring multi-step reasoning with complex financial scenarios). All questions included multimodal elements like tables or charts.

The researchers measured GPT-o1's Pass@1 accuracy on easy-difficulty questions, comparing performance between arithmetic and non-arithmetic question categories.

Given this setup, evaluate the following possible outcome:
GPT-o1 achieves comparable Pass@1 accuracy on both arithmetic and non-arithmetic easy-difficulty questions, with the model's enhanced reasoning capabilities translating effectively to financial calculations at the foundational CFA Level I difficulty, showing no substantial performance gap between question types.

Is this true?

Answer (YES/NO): NO